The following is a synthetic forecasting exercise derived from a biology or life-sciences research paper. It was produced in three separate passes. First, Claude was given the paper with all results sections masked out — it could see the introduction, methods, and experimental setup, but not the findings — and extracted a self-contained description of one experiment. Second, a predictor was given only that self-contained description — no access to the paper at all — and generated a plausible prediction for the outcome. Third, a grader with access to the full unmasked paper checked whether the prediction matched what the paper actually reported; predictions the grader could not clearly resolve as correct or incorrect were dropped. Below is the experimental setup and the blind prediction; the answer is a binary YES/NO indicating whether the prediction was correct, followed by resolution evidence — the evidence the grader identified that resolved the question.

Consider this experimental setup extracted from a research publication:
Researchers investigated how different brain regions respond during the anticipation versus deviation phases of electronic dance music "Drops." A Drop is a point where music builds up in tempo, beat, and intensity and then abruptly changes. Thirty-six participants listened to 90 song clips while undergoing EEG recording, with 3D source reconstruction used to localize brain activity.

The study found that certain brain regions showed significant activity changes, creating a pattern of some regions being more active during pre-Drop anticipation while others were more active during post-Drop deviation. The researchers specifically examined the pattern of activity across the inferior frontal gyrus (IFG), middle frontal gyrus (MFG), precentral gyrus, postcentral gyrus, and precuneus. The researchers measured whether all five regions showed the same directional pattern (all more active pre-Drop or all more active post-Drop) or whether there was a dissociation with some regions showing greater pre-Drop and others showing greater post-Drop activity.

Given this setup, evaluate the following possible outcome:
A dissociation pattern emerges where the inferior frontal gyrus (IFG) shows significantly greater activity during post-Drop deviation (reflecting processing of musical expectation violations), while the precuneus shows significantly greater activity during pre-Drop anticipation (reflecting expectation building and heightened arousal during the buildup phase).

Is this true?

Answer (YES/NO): YES